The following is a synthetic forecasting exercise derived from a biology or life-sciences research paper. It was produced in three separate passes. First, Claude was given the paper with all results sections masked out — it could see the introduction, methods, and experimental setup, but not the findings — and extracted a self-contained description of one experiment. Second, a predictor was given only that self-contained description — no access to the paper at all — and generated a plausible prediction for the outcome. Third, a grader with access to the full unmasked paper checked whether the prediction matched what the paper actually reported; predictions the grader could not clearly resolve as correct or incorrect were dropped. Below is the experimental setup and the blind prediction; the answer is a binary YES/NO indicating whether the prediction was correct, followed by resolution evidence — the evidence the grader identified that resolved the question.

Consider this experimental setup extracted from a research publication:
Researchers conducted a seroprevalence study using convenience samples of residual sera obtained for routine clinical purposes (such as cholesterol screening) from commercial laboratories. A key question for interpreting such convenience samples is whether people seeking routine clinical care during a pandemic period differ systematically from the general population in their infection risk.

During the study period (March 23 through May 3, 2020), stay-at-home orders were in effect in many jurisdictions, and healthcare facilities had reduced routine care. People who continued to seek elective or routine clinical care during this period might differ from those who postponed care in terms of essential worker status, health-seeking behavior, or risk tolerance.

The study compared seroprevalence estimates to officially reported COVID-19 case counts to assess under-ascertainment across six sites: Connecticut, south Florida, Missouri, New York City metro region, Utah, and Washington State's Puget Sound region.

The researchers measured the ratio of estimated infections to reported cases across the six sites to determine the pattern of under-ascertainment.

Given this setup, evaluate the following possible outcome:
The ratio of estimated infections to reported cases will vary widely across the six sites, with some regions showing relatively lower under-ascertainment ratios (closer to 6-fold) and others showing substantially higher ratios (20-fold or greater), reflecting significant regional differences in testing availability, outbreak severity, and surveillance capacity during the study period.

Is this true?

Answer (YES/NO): YES